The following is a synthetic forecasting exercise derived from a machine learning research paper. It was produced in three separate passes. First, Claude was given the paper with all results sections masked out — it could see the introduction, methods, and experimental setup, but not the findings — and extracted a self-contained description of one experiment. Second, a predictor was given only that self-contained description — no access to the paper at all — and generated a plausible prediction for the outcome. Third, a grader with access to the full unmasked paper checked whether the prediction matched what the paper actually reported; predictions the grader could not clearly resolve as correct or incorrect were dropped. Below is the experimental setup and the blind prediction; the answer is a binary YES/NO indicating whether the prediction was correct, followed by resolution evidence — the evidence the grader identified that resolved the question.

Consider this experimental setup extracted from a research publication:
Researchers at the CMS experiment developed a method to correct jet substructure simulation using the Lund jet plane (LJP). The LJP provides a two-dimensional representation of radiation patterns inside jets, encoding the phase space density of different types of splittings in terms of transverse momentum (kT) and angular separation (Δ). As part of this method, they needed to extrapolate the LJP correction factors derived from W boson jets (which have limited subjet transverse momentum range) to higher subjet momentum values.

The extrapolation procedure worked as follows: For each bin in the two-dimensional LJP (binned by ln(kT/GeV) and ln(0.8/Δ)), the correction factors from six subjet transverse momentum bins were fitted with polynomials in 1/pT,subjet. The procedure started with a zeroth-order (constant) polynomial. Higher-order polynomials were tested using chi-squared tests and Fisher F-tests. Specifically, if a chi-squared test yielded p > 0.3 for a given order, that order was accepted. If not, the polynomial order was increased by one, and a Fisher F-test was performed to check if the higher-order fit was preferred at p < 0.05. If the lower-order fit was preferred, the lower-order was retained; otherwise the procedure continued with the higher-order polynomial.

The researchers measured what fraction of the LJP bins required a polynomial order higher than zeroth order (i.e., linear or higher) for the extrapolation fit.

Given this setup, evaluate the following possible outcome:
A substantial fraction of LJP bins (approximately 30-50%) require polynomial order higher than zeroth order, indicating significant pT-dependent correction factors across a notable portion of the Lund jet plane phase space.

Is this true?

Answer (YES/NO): NO